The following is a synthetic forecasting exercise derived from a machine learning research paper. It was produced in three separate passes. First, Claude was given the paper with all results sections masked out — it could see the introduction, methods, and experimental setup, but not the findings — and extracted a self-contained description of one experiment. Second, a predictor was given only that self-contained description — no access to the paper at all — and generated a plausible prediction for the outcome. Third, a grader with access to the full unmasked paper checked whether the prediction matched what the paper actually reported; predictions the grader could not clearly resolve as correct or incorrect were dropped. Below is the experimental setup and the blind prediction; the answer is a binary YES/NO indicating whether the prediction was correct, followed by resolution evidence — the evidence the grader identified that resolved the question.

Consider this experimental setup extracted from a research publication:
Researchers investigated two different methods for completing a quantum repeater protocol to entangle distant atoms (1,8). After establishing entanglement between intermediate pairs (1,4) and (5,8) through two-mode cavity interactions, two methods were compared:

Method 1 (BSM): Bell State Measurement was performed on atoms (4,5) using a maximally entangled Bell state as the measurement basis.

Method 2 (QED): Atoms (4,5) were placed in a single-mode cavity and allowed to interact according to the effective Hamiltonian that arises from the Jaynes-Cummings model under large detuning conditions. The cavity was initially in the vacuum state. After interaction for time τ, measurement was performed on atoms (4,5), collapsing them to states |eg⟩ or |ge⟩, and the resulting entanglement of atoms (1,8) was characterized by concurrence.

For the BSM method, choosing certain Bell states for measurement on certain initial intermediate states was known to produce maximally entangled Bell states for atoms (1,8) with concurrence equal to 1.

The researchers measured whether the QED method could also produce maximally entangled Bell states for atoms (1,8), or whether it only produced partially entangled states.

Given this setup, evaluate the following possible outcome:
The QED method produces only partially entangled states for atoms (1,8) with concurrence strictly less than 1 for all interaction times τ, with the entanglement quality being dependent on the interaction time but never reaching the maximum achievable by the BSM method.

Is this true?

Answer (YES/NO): NO